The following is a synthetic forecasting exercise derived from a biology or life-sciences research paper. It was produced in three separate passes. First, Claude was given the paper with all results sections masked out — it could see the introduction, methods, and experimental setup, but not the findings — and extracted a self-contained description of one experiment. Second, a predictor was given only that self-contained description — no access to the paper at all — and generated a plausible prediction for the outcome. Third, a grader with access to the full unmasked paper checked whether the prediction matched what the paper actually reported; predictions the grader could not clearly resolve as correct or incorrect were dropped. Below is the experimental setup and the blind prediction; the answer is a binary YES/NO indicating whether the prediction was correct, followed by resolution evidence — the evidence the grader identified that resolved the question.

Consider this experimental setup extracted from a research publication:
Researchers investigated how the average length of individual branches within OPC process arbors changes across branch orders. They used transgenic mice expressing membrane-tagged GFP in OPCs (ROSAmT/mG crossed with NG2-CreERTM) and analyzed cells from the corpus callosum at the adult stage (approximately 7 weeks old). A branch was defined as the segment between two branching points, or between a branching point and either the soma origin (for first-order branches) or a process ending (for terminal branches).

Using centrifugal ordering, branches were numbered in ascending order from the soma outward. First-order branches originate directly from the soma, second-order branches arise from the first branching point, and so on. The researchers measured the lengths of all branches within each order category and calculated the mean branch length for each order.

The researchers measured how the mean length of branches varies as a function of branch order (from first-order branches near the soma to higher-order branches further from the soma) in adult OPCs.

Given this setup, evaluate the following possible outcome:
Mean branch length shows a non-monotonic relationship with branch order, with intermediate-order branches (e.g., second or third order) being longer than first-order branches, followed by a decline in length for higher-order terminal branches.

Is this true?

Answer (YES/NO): NO